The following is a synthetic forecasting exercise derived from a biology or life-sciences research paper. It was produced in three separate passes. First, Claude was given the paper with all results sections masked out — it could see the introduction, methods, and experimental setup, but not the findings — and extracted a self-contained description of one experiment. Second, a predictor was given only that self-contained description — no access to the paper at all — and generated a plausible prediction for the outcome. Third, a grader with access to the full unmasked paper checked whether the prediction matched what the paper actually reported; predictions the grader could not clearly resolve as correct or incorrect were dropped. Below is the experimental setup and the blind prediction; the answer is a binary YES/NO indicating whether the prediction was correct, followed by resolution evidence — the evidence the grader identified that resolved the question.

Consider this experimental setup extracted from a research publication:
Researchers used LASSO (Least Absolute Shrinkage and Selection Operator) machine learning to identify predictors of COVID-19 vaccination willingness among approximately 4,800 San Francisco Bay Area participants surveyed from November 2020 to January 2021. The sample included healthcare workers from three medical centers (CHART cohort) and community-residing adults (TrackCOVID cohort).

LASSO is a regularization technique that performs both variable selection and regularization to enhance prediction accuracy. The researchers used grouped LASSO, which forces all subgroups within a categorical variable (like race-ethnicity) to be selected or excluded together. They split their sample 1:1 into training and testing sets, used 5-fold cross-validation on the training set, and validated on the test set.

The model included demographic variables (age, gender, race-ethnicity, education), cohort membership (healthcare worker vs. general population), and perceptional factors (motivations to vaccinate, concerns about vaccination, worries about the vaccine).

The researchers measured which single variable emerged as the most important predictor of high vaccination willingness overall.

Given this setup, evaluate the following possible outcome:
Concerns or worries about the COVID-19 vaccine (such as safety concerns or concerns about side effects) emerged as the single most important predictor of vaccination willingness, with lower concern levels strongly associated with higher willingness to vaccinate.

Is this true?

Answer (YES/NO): NO